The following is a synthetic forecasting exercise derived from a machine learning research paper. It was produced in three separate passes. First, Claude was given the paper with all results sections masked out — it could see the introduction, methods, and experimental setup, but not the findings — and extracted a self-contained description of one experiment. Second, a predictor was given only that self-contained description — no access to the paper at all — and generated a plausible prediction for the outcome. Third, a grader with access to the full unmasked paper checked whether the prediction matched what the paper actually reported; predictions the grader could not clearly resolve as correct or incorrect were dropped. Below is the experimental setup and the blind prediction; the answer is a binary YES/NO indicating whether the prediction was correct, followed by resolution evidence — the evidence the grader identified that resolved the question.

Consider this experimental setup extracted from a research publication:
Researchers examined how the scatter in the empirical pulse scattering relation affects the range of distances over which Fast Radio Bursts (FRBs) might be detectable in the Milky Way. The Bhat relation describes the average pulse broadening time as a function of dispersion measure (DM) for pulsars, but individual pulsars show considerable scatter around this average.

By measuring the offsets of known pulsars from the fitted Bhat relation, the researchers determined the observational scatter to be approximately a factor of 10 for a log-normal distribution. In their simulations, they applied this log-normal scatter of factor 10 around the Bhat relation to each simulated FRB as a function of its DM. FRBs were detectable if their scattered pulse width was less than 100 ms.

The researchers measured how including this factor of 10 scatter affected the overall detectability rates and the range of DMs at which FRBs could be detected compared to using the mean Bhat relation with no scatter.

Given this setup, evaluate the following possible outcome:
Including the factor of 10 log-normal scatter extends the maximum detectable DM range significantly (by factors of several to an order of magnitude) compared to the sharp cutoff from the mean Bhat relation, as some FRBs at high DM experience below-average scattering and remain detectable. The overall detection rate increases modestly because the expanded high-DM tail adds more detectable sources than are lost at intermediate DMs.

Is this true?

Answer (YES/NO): NO